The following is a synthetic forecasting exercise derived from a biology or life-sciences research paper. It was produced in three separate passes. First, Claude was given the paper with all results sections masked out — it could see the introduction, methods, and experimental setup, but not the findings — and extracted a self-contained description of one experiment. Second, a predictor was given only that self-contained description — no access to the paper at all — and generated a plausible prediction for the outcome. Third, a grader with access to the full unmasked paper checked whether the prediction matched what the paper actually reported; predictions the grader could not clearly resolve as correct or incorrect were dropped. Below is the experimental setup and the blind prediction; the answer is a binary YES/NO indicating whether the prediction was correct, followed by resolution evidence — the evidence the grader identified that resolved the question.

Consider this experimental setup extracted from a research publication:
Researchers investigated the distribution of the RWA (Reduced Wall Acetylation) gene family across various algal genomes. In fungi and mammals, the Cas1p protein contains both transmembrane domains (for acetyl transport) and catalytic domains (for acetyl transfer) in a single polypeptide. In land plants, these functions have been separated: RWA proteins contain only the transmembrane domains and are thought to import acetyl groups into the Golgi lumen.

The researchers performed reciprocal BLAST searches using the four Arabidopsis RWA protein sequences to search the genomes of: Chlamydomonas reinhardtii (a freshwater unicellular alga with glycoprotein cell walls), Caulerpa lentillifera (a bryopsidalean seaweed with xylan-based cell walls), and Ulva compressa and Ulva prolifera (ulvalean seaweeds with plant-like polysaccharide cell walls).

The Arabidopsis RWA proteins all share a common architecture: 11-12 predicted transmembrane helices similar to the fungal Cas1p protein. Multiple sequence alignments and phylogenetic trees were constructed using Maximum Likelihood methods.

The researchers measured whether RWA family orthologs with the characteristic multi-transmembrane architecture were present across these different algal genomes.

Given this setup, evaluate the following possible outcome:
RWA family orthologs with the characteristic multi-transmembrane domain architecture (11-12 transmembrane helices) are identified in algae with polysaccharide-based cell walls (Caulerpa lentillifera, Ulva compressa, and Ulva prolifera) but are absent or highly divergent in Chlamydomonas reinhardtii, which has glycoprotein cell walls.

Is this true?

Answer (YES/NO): NO